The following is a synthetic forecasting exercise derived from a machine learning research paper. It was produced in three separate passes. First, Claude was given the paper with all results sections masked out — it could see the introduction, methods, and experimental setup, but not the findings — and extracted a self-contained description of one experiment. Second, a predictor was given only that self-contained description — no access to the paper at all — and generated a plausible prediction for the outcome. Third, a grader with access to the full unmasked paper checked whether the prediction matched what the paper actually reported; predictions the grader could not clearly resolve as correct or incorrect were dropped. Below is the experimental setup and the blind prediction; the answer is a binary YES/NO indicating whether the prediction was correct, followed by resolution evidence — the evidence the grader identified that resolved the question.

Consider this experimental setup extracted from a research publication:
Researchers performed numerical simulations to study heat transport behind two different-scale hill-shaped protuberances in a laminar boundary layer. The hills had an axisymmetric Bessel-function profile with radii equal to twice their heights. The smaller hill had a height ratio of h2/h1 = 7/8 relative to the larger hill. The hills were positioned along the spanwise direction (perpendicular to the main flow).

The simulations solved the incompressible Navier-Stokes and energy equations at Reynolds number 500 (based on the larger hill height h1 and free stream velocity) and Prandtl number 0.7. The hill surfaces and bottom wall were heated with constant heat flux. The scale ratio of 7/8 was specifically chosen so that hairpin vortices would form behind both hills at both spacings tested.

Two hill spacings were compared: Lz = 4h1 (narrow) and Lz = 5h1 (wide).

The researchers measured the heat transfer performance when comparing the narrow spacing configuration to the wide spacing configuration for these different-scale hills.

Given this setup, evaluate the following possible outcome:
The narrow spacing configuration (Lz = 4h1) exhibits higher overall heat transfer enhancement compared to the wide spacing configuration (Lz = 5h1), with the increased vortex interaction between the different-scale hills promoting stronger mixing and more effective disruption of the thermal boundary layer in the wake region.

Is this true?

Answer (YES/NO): NO